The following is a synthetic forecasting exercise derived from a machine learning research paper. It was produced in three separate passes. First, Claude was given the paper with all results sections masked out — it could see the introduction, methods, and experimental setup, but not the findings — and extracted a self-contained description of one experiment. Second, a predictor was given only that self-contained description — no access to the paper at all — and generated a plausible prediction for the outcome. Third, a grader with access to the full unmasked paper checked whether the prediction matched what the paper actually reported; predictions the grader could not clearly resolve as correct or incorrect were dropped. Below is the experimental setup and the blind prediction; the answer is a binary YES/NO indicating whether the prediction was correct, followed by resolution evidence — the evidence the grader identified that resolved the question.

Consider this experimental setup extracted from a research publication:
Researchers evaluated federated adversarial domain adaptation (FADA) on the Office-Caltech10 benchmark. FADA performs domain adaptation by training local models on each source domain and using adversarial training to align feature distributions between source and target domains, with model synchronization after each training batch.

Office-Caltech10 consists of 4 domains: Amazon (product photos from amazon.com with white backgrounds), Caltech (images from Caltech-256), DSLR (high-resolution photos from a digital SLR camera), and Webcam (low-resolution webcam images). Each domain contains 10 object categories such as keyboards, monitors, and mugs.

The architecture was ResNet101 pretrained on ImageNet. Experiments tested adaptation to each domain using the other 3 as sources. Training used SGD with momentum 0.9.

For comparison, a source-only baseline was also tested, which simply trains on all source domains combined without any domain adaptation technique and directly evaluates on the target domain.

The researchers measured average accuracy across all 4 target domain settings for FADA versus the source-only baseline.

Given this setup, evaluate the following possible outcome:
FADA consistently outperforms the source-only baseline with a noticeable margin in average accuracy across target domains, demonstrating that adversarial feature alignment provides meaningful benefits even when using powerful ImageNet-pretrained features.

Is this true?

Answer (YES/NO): NO